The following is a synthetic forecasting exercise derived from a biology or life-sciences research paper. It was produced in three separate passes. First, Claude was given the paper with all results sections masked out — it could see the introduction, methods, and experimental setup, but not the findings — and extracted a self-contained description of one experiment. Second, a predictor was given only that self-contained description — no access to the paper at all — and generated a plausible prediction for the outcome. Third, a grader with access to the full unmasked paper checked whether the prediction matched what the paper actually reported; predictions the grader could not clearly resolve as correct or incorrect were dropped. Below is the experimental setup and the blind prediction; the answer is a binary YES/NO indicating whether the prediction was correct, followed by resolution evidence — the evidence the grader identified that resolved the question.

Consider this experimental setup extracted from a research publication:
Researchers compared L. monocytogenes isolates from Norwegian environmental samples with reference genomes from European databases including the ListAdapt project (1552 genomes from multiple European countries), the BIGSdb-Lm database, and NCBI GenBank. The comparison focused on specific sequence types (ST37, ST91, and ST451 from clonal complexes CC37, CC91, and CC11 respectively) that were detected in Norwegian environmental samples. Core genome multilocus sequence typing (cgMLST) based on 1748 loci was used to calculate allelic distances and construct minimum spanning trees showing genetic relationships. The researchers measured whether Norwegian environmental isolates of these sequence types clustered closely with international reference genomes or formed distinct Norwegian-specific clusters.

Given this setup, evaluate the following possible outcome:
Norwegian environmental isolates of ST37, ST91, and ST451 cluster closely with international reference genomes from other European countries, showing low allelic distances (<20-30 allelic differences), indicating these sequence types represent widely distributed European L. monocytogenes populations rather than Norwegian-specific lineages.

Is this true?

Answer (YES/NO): NO